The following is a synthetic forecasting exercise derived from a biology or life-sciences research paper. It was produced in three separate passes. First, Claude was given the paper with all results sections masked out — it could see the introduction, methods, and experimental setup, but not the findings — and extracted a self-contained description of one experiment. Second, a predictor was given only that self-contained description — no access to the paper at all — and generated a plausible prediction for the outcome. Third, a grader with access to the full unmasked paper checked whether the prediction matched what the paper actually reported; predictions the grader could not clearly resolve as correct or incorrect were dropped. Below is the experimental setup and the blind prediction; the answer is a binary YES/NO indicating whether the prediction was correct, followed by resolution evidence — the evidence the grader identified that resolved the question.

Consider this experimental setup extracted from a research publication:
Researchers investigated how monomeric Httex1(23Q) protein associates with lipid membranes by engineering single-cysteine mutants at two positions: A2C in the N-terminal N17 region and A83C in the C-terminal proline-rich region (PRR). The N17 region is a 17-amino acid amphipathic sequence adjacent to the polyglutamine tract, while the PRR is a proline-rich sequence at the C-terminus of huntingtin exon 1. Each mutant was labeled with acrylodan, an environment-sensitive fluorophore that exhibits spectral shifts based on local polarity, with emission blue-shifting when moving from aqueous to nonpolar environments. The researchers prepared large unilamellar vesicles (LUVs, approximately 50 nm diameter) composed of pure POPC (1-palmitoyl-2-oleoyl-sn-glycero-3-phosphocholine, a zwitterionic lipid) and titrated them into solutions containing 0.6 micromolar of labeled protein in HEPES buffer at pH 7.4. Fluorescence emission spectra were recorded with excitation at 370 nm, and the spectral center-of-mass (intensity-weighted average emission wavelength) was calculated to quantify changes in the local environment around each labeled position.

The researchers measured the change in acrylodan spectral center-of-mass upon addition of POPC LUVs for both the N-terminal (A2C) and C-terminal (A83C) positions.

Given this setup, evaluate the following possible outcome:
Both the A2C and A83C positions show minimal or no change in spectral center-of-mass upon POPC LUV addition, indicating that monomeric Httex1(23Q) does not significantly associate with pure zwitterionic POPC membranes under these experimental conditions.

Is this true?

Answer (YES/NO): NO